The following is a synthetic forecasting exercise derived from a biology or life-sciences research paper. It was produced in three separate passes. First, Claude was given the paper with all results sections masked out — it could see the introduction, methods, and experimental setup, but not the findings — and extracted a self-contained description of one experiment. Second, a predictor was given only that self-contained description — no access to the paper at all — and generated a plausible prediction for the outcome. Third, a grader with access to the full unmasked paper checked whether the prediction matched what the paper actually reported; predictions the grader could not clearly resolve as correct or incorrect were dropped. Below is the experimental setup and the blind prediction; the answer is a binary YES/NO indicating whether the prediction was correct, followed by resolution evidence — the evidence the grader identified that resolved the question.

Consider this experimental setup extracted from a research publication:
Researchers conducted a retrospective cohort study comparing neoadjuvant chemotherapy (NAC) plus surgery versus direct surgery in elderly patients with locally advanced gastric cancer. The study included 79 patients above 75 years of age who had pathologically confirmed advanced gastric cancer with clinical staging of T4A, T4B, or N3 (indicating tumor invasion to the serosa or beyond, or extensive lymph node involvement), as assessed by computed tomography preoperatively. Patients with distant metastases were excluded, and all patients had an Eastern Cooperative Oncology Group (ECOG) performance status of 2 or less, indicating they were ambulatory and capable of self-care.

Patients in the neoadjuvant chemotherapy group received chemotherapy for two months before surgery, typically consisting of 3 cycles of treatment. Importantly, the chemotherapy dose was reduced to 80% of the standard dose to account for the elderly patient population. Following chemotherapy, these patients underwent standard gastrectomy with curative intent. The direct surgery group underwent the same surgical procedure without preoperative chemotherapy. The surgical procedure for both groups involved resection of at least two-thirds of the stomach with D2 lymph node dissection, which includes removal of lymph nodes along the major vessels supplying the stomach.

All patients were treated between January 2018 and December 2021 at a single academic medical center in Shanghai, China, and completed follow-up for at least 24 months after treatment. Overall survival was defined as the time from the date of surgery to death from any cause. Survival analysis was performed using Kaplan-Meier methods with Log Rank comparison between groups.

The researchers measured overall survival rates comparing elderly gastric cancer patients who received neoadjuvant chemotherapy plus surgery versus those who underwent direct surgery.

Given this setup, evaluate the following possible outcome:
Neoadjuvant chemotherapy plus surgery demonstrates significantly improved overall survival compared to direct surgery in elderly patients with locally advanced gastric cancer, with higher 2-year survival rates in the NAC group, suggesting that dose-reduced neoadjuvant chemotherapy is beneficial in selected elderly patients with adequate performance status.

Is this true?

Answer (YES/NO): NO